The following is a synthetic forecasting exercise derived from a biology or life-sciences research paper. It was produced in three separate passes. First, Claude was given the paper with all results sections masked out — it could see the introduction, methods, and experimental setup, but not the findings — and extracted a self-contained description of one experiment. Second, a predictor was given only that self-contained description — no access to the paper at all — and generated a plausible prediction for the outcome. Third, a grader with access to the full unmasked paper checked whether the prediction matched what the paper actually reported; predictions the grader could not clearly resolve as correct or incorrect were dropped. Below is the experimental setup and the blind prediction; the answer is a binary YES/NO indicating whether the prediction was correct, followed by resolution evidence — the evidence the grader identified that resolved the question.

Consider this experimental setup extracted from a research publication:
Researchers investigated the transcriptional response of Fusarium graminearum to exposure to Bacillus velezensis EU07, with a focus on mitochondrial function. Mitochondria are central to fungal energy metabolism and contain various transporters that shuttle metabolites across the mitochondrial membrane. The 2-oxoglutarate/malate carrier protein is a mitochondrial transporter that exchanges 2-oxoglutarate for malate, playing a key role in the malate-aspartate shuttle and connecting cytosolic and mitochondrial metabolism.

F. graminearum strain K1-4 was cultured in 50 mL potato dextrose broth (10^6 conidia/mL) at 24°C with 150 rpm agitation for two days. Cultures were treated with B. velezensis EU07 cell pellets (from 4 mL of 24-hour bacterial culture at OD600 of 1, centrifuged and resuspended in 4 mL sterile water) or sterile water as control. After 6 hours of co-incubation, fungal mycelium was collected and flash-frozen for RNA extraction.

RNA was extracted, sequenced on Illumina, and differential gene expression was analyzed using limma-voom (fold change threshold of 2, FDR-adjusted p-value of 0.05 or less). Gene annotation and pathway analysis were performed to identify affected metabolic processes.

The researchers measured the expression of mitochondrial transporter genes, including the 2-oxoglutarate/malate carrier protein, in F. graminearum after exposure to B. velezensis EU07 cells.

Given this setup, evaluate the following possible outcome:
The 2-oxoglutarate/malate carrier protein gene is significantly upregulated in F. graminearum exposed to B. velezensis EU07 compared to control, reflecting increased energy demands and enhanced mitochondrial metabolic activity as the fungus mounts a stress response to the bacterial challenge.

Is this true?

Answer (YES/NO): NO